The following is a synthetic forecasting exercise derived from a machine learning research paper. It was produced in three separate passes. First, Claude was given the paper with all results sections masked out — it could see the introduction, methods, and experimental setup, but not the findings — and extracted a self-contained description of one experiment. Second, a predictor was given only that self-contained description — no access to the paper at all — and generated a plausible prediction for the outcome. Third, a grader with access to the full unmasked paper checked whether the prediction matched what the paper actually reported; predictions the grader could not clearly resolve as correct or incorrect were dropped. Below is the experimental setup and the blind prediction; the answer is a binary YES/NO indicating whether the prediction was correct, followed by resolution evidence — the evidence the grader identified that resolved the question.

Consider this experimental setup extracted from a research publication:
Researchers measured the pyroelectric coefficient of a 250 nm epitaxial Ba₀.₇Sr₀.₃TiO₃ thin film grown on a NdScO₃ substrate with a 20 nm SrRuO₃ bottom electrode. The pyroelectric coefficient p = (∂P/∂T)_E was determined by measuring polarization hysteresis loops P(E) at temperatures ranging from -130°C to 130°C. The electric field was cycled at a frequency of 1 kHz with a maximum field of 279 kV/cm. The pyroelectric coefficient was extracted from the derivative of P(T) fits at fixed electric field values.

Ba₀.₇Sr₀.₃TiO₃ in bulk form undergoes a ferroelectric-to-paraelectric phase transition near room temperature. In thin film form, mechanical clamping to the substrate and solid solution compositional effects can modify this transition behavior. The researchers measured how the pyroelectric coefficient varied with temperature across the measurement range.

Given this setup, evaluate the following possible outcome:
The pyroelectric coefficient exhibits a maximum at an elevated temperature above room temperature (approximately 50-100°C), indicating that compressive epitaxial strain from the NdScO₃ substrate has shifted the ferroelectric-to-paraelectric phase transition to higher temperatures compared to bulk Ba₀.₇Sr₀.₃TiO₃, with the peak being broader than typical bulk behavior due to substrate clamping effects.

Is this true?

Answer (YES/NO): NO